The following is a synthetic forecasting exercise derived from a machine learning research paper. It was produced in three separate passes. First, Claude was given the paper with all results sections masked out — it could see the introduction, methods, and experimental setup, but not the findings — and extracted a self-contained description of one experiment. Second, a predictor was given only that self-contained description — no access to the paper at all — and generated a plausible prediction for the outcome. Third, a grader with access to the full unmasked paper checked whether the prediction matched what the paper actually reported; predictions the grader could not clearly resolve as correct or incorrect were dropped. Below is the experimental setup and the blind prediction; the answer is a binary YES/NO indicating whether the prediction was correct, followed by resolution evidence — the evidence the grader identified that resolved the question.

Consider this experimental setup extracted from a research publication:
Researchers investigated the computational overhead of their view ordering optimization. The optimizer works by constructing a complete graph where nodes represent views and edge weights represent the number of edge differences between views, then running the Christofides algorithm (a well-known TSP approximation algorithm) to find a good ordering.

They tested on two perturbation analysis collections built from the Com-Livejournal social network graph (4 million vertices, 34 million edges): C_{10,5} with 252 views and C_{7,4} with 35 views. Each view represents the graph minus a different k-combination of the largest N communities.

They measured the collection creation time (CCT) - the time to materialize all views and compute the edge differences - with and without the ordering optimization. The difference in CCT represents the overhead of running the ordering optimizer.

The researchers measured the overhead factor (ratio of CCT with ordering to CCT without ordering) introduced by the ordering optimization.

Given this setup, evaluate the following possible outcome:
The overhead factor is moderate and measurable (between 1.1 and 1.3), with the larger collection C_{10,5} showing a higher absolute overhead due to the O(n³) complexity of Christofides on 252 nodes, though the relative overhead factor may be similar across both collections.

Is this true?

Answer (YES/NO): NO